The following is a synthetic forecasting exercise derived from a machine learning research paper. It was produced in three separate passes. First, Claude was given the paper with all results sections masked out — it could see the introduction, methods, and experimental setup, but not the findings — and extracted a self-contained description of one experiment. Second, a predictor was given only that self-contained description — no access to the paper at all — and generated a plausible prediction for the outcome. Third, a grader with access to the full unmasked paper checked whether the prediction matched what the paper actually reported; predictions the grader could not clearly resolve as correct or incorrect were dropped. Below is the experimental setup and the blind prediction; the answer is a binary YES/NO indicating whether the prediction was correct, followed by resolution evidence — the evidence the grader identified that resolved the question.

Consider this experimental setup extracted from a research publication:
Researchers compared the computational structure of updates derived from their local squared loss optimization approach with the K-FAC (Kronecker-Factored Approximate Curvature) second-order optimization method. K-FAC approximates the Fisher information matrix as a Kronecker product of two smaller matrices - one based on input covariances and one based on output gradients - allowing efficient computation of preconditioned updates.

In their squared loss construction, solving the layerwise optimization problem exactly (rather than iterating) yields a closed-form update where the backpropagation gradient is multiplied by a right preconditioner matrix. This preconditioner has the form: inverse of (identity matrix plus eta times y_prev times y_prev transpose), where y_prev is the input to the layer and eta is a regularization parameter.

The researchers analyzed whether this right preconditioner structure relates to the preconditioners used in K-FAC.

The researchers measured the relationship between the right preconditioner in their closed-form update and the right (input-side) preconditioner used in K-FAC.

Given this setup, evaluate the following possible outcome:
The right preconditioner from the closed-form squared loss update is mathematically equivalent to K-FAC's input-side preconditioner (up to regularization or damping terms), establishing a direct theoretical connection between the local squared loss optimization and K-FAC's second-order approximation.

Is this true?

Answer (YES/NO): YES